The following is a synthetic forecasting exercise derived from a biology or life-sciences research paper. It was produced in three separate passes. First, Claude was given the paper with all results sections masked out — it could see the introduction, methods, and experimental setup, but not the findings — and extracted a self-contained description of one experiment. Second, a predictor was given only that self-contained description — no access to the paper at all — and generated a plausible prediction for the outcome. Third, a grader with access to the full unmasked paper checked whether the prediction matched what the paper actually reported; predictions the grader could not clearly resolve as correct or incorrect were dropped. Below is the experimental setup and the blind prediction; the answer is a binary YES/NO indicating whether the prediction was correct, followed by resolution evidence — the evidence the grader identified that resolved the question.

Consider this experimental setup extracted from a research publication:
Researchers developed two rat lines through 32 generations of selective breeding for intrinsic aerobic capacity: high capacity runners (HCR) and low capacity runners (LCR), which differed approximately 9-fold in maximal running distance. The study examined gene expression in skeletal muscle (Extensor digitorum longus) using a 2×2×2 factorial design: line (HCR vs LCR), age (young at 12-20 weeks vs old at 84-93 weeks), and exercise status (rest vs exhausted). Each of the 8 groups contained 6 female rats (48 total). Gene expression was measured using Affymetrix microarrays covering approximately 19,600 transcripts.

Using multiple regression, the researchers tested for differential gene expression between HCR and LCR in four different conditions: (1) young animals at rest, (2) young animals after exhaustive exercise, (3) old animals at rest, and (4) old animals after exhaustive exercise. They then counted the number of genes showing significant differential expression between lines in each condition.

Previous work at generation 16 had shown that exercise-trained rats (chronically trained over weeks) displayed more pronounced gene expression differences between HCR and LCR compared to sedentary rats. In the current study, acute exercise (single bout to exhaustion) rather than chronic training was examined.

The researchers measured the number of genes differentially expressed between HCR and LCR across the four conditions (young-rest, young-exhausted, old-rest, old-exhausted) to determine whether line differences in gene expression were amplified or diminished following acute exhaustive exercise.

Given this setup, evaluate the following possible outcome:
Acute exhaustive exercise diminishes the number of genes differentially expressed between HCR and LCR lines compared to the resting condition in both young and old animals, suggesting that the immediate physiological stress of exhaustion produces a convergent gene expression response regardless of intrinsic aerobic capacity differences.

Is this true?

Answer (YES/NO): NO